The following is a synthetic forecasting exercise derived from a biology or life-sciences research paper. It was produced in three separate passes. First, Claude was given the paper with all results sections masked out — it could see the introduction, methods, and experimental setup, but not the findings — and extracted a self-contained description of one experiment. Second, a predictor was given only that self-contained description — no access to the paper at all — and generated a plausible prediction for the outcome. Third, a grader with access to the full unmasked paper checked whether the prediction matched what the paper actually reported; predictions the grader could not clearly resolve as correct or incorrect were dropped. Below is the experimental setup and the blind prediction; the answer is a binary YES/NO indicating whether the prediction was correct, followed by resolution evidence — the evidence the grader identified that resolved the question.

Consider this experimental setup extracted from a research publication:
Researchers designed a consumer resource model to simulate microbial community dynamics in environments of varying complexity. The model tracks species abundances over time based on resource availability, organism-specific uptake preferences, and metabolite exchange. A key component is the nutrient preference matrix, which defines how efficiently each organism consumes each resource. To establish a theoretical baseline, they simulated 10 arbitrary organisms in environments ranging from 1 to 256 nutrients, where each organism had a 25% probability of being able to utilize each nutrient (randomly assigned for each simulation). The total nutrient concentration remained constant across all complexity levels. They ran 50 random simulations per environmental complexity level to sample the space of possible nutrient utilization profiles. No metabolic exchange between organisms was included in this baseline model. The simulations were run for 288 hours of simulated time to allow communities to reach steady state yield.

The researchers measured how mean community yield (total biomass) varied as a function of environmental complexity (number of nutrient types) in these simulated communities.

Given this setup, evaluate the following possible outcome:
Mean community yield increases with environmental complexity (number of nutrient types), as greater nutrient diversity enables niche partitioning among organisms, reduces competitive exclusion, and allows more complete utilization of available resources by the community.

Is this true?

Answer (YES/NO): NO